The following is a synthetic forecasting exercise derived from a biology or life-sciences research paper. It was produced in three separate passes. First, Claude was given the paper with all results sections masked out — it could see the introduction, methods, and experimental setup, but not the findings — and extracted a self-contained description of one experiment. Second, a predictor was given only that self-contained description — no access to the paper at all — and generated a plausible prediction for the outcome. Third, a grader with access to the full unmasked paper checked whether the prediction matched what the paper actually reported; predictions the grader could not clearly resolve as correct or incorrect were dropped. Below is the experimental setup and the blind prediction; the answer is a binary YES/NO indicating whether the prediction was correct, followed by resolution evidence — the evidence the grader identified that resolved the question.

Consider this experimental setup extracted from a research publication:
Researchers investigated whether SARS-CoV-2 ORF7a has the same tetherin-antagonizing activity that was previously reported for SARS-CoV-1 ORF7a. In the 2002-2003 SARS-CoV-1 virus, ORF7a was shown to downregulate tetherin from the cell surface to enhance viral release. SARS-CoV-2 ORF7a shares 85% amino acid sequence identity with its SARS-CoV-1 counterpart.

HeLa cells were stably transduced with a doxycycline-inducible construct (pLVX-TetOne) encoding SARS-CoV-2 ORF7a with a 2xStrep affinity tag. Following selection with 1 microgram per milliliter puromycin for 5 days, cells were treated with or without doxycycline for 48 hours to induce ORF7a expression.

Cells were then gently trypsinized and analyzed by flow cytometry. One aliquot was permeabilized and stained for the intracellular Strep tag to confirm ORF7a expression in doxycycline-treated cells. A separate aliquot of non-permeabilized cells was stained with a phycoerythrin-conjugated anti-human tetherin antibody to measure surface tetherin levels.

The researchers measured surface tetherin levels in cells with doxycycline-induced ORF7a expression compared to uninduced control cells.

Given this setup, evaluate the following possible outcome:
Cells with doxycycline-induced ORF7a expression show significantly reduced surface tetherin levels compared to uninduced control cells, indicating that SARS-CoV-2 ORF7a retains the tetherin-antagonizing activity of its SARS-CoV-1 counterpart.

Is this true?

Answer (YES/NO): NO